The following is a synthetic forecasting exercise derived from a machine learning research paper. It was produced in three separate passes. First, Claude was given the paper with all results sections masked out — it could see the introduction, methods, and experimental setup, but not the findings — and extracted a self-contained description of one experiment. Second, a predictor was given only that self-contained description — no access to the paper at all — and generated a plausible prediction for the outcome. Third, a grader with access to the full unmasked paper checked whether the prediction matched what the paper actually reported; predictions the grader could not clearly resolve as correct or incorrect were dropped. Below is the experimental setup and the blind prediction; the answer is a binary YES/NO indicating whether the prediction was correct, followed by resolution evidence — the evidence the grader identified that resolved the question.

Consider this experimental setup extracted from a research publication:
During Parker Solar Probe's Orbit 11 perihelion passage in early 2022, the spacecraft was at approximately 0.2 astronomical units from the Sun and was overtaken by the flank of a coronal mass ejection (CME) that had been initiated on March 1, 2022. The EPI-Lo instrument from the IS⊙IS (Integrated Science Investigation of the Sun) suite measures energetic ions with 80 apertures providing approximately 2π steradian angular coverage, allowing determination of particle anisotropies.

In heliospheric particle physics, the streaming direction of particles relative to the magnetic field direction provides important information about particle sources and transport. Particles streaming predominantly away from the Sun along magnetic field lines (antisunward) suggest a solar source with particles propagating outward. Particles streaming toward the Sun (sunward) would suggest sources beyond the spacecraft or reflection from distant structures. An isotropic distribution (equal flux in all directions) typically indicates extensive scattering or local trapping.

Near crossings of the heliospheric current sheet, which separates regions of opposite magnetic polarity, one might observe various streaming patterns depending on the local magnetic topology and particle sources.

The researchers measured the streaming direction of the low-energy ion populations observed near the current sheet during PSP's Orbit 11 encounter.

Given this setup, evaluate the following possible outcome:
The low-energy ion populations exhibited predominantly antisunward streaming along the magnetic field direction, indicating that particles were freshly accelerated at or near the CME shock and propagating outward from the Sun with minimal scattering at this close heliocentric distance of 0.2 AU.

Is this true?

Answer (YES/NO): NO